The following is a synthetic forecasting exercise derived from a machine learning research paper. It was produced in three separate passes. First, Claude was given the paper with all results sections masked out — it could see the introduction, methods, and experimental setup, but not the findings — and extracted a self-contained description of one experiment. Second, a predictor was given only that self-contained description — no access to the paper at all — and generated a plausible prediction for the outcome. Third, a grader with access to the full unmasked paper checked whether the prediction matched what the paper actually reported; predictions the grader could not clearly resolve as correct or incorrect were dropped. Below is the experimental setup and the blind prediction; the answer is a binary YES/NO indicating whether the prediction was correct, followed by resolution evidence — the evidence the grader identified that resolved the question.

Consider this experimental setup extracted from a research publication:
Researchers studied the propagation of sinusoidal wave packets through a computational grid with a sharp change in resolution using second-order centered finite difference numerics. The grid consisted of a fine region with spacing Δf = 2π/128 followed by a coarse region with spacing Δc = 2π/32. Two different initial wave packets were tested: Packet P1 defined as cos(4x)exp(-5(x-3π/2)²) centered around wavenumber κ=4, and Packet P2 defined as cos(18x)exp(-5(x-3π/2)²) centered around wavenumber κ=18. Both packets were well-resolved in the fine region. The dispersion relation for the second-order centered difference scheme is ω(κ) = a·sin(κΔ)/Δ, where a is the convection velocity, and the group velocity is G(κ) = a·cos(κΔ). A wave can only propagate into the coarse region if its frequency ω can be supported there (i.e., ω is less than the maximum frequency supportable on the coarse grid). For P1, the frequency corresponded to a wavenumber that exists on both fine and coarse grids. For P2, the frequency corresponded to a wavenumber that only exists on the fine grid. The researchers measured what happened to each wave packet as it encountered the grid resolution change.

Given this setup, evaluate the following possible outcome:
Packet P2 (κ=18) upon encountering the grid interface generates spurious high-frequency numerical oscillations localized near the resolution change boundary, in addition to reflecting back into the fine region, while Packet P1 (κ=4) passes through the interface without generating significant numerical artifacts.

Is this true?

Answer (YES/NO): NO